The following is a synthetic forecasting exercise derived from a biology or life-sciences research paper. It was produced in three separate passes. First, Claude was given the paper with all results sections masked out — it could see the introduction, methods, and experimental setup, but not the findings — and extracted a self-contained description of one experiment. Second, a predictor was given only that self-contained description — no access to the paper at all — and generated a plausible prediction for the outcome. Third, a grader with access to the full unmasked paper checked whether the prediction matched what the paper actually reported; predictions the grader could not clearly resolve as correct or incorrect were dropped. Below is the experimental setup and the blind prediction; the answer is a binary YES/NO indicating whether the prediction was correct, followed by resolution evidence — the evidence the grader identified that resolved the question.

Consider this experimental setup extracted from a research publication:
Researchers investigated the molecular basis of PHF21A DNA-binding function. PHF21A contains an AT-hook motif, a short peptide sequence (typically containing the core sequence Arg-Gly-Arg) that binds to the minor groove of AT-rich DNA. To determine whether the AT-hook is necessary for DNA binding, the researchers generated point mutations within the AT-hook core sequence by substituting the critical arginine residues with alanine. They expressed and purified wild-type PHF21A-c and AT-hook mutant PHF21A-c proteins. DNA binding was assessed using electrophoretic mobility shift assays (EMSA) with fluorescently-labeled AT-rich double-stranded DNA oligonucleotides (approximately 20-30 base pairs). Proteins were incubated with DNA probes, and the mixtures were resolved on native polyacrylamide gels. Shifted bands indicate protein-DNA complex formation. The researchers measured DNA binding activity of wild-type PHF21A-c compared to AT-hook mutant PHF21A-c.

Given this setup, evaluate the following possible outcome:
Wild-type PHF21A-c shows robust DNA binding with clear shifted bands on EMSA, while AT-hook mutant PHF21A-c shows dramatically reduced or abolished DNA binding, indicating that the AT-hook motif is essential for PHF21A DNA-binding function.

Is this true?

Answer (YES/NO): YES